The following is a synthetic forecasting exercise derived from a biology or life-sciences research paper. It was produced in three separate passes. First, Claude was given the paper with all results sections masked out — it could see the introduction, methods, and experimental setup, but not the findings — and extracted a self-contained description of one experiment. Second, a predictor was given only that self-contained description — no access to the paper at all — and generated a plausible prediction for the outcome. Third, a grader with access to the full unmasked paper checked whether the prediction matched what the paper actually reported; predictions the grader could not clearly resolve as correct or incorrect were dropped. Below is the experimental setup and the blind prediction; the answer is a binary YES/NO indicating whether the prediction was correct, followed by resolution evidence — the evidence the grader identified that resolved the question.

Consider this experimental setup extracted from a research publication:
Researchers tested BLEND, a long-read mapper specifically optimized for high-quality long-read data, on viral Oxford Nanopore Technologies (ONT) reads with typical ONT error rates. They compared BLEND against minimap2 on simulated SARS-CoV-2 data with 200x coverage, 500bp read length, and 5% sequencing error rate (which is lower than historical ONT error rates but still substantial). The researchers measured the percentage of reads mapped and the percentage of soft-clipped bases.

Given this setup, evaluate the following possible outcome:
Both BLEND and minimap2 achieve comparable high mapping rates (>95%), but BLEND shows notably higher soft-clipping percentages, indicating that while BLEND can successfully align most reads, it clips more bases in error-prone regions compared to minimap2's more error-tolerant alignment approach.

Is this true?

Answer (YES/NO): NO